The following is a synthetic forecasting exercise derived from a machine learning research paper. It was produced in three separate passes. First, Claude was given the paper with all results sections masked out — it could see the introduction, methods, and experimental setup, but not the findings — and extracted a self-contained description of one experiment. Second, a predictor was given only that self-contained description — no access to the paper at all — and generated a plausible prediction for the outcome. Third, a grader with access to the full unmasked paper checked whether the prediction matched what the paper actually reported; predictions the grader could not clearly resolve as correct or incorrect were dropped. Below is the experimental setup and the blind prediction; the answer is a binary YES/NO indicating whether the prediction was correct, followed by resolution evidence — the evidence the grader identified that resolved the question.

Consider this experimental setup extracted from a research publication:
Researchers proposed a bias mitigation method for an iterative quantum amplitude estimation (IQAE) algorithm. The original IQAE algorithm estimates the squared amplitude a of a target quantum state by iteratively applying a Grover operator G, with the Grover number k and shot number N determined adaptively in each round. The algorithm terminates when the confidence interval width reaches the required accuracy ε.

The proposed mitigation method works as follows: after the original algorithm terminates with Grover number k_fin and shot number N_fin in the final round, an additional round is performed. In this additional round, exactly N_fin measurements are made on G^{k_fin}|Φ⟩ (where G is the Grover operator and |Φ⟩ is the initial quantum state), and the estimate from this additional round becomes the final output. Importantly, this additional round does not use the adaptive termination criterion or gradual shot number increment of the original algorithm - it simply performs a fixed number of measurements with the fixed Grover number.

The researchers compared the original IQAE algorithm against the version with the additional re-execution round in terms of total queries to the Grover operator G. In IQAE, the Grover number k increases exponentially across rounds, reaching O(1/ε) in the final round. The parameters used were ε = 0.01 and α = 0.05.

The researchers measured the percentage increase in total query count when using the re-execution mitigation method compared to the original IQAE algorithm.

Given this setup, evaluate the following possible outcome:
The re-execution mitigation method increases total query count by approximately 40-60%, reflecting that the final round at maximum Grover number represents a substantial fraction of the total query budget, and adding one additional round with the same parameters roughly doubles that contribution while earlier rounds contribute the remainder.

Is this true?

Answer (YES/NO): NO